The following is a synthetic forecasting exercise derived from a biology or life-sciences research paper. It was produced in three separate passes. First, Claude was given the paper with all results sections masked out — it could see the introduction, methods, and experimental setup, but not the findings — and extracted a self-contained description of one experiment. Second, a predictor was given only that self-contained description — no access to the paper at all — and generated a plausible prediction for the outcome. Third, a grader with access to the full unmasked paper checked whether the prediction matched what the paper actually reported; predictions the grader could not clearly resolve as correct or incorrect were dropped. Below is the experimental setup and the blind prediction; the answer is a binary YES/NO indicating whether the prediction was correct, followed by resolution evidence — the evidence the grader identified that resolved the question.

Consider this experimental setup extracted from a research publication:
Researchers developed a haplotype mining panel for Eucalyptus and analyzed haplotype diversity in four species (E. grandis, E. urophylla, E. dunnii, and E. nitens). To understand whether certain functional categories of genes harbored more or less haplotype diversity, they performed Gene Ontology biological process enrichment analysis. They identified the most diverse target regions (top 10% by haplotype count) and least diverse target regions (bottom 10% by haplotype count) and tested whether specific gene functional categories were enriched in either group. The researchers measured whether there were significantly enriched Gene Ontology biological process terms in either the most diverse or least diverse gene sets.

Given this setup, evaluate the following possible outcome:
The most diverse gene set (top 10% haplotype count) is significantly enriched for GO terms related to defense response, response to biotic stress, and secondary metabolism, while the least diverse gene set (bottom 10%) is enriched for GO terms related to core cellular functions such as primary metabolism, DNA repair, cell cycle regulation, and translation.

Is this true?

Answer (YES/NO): NO